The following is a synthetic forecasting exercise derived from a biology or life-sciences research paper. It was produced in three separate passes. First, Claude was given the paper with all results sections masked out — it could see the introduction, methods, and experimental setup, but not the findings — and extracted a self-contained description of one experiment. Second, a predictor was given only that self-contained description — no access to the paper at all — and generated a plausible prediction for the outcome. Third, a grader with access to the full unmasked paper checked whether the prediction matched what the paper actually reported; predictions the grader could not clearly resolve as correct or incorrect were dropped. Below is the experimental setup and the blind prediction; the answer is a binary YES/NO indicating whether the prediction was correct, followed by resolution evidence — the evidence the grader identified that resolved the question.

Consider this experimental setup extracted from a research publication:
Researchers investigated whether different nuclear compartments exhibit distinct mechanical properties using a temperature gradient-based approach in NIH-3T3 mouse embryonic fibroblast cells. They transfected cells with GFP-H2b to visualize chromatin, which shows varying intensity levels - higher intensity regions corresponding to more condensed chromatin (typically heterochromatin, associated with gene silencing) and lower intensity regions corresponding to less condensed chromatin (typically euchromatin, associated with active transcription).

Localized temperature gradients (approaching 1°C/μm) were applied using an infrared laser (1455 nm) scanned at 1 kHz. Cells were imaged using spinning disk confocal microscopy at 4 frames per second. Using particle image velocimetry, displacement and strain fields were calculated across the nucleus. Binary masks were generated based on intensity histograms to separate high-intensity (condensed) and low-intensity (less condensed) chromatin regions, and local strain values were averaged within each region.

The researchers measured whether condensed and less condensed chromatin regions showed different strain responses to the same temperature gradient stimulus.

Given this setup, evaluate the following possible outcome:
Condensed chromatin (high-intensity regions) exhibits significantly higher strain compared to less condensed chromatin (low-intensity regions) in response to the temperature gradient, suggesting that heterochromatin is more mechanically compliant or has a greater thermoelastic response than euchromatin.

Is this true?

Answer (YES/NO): NO